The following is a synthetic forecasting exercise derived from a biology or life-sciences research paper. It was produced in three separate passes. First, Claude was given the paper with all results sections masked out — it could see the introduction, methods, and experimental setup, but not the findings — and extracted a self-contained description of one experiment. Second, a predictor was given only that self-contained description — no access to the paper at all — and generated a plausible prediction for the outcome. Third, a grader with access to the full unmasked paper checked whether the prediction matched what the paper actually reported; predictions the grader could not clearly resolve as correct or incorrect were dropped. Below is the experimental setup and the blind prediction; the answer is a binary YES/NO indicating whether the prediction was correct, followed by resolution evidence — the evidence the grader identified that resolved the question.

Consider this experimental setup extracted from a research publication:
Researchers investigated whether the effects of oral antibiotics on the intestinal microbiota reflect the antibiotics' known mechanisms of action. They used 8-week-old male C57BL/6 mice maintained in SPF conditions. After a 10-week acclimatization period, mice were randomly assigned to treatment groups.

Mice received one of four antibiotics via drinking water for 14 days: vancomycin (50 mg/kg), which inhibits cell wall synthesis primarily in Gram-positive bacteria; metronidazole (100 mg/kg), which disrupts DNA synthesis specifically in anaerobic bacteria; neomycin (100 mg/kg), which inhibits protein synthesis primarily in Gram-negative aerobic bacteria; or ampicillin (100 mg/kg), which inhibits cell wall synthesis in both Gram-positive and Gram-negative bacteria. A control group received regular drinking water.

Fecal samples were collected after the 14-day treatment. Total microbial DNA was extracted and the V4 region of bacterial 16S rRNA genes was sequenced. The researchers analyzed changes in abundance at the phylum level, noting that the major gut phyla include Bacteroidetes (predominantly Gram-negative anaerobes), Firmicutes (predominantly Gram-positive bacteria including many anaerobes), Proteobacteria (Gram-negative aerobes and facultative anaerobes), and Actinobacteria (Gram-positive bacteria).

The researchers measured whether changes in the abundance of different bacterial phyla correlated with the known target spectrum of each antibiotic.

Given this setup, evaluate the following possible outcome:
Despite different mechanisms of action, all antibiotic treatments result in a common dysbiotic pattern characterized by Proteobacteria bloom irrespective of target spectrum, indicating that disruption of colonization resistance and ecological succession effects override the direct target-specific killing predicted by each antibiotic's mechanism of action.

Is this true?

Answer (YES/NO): NO